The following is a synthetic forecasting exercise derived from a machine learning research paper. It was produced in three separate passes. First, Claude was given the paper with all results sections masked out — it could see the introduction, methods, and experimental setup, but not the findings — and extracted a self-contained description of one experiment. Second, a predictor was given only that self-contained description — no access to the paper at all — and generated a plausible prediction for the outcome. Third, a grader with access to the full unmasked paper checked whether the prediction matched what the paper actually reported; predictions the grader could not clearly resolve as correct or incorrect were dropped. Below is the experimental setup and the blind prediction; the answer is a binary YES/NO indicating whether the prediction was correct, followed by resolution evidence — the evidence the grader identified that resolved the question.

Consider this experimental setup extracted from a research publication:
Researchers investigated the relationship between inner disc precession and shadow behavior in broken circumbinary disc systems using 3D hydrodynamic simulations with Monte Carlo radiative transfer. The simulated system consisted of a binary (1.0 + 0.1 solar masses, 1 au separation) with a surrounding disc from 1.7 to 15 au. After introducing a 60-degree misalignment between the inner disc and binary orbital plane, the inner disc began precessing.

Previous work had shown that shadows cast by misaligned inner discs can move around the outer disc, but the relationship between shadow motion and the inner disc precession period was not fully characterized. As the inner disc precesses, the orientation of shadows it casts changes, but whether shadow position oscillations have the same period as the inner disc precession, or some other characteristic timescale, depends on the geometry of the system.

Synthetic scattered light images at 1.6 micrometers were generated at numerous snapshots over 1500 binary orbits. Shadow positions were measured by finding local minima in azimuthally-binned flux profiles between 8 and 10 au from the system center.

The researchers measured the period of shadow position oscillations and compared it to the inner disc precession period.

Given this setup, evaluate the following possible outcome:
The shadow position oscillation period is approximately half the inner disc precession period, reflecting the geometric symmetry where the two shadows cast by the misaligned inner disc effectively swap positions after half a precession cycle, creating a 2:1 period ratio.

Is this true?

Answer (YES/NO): NO